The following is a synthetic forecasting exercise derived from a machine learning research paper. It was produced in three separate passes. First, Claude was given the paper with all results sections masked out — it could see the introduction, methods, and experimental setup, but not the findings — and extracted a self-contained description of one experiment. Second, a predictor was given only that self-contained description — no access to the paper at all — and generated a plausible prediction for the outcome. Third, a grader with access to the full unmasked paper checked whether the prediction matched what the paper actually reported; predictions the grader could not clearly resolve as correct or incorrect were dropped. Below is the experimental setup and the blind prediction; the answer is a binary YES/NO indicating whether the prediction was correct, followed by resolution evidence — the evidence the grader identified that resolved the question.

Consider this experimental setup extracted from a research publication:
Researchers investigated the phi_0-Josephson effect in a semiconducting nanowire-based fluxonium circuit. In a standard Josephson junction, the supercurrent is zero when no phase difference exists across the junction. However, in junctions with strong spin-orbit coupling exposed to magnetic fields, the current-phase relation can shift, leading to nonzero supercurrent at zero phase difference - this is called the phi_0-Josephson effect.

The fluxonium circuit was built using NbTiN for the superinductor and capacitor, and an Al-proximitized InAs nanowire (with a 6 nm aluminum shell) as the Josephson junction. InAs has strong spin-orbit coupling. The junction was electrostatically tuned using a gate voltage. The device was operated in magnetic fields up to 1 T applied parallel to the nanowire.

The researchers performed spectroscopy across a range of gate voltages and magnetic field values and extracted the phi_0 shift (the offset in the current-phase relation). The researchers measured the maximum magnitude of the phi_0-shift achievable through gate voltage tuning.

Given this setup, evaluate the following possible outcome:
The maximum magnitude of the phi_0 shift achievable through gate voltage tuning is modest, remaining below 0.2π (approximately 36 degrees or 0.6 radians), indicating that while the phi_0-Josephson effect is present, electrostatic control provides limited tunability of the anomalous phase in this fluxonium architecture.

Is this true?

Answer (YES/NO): NO